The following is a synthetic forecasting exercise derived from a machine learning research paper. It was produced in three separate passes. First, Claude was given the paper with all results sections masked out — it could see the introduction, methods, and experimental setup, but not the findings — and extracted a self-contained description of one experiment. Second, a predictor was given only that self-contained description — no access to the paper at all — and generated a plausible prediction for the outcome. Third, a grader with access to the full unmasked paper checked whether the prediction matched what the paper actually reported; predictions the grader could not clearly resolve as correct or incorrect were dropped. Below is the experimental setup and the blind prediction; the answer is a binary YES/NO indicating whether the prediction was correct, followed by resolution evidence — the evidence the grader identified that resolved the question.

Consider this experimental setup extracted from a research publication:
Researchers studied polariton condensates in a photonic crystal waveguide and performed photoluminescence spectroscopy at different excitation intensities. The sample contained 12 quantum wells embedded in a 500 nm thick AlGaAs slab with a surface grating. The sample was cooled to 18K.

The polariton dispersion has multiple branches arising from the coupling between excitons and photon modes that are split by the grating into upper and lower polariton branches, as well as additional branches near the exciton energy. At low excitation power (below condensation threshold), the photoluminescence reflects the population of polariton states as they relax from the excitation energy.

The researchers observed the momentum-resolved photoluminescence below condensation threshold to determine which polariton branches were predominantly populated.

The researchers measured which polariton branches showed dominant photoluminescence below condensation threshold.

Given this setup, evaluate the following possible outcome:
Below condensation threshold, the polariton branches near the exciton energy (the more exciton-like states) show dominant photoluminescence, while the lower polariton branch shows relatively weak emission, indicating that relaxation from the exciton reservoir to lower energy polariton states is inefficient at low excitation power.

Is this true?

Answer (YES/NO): YES